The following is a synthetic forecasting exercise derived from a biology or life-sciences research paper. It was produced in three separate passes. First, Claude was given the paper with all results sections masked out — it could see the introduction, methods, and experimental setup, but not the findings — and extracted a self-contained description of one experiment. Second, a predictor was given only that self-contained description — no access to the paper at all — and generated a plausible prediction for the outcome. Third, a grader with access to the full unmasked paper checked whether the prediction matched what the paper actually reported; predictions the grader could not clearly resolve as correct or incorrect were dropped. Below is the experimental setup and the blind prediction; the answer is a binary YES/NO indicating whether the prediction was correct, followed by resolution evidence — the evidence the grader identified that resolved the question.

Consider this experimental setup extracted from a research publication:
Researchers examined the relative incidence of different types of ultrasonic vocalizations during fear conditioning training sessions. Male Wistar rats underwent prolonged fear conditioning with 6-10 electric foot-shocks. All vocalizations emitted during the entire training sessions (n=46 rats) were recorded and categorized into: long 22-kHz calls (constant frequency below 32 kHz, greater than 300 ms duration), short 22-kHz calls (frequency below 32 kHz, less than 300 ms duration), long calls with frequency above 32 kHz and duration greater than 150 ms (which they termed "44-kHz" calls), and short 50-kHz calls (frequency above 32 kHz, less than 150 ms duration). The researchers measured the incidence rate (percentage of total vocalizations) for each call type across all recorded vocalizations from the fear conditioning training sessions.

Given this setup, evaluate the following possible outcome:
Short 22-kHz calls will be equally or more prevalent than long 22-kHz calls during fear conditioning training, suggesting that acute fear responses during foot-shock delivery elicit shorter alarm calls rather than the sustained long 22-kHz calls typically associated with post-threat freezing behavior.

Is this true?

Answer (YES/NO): NO